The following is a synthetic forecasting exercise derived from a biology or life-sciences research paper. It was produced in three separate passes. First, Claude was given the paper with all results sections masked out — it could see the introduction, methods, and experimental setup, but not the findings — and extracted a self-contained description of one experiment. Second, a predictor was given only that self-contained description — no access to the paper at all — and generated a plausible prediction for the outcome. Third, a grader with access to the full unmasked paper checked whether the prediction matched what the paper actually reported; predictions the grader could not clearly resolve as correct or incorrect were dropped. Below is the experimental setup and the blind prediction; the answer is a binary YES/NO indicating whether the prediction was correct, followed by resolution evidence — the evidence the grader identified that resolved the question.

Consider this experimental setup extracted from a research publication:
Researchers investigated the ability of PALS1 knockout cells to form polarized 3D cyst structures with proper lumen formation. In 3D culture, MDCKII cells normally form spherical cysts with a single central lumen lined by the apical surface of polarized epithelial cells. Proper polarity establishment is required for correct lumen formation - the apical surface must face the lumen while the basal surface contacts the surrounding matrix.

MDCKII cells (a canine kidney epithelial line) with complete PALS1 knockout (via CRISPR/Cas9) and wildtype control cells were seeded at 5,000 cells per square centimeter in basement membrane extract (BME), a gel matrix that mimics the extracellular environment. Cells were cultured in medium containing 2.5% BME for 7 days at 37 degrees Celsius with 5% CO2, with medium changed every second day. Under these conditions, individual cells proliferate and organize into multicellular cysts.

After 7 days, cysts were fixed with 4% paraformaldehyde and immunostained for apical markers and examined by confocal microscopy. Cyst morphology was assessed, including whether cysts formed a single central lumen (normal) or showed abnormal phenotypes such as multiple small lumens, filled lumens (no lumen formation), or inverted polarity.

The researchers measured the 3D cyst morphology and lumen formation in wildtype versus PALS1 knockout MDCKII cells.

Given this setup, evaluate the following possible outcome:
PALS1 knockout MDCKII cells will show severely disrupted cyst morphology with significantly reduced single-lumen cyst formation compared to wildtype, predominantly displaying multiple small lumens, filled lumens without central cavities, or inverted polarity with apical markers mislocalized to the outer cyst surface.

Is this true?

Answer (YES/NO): NO